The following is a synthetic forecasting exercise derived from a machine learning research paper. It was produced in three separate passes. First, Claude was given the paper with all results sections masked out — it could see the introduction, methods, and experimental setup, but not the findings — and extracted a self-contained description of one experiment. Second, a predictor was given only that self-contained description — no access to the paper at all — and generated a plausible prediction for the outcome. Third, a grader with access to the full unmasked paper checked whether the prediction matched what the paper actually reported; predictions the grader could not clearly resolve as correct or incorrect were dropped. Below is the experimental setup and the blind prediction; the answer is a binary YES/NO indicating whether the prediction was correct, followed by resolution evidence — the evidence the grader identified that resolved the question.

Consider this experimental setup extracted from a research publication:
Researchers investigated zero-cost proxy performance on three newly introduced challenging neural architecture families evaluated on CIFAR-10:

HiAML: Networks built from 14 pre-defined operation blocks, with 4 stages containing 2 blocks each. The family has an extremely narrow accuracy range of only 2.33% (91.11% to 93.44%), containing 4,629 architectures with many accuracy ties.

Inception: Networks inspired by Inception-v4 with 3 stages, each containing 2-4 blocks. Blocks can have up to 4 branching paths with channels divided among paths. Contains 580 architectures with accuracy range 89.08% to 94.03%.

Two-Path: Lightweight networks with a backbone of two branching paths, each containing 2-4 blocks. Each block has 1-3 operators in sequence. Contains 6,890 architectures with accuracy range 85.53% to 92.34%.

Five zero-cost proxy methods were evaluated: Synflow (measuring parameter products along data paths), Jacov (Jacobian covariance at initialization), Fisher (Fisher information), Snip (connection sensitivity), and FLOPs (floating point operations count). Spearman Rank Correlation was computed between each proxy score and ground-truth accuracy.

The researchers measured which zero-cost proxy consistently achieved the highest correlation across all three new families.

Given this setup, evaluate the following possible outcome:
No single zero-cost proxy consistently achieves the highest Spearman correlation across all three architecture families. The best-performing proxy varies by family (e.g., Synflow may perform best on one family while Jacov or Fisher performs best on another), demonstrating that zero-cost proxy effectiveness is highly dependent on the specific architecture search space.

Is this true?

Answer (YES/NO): NO